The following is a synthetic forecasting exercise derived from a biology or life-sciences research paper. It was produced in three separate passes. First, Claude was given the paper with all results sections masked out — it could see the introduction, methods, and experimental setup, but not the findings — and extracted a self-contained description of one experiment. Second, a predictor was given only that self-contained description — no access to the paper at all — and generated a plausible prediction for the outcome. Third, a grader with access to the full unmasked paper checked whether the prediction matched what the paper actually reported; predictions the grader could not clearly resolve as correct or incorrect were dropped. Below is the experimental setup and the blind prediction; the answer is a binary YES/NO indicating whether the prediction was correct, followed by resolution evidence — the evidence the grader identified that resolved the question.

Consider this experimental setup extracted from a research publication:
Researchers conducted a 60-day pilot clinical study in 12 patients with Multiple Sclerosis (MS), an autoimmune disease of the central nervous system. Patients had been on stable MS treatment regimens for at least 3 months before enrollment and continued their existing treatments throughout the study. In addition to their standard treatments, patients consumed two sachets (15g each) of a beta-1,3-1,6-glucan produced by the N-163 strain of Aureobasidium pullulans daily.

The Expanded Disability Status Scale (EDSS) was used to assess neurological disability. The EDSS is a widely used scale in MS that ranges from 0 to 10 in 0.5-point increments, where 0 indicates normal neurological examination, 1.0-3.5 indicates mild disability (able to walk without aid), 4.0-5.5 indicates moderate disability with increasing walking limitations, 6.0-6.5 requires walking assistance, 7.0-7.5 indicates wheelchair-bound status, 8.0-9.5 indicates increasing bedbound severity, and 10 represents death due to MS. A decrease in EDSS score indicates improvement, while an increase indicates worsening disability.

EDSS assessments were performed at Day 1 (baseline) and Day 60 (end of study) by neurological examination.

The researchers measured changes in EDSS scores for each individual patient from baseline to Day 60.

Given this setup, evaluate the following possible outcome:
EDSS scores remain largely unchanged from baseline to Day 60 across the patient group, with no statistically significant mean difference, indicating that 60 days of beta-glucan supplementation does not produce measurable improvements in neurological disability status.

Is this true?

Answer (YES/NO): NO